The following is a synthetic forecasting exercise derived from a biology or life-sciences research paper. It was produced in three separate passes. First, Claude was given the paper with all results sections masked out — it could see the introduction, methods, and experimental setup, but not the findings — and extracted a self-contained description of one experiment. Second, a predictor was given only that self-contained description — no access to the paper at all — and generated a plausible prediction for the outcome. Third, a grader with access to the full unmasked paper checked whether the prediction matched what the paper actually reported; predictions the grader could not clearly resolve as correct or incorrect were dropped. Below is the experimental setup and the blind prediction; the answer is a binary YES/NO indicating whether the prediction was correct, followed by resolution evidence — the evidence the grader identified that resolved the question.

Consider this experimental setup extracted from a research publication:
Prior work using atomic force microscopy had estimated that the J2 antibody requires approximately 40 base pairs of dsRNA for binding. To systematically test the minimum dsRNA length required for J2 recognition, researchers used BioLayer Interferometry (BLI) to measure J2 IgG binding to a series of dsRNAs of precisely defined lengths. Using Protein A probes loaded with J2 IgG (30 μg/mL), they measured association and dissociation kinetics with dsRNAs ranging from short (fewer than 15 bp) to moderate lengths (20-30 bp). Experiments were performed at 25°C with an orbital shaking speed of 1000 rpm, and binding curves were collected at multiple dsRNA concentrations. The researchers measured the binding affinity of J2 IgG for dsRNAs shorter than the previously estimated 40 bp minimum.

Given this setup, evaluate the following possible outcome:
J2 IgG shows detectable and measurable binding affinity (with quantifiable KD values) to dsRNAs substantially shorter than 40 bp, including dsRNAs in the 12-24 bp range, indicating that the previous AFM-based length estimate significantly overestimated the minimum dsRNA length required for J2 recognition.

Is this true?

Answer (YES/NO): YES